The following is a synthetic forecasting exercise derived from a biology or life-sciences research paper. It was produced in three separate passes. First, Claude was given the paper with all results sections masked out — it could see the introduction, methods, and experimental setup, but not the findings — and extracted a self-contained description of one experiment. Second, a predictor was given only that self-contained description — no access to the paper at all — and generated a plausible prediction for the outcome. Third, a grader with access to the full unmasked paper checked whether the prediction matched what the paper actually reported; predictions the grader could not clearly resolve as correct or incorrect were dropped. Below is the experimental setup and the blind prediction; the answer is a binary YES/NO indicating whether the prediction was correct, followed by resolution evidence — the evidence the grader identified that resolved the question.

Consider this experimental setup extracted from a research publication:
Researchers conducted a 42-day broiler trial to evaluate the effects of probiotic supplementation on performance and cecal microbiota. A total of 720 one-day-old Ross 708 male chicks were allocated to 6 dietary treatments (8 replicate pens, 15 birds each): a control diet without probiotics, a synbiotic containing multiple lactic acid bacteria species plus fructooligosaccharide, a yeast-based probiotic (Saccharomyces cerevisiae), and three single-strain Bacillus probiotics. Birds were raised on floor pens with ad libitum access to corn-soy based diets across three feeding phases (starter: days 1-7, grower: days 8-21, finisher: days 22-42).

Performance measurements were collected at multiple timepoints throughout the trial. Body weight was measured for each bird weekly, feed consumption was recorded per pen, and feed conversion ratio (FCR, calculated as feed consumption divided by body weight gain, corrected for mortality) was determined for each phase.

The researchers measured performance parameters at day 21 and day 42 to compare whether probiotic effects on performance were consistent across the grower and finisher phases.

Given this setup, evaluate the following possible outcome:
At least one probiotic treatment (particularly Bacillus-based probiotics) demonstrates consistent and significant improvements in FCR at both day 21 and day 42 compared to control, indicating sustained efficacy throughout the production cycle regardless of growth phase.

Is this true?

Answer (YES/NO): NO